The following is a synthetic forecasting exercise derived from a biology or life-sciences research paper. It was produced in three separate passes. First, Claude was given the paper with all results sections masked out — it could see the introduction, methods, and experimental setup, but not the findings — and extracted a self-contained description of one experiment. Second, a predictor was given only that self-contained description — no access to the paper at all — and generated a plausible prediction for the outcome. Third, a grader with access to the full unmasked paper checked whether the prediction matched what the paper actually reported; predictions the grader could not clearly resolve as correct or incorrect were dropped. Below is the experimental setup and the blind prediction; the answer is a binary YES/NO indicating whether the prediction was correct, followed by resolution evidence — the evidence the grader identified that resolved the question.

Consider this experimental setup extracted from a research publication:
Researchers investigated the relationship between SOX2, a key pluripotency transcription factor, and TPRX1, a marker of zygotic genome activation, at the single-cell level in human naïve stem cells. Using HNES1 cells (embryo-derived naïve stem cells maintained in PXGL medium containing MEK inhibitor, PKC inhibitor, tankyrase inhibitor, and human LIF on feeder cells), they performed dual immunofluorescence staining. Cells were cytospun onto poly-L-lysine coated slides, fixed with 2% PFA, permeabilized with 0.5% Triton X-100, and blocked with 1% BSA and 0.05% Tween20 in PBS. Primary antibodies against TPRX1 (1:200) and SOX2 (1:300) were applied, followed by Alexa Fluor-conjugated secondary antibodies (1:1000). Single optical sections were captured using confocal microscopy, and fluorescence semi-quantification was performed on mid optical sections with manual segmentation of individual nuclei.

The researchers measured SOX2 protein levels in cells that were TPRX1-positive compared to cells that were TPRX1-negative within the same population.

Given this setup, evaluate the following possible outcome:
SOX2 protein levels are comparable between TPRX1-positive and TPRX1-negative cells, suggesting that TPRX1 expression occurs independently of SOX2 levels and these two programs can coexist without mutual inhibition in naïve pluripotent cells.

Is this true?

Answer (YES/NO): NO